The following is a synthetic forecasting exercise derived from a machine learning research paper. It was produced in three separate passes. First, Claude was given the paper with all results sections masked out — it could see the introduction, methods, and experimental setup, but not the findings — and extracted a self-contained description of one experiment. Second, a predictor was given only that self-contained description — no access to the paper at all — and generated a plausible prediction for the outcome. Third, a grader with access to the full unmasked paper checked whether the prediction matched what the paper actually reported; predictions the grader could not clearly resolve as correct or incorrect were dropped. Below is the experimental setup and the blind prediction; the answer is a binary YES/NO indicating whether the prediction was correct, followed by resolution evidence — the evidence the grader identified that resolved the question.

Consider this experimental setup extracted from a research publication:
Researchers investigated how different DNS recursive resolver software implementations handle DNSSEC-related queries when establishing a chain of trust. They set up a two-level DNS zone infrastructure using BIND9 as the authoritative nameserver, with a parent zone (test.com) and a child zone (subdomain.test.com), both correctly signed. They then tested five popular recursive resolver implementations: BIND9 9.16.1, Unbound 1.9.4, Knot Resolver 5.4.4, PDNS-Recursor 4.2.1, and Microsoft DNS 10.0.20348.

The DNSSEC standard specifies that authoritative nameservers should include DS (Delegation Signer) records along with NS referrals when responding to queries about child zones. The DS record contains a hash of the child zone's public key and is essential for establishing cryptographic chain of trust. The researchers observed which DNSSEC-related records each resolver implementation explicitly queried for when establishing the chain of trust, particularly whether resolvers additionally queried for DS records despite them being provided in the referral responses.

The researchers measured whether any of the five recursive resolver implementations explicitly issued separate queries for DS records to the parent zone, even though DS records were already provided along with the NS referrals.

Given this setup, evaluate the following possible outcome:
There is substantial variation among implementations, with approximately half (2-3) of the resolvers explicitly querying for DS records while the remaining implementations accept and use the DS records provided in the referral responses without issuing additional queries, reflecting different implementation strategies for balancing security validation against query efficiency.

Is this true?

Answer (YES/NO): NO